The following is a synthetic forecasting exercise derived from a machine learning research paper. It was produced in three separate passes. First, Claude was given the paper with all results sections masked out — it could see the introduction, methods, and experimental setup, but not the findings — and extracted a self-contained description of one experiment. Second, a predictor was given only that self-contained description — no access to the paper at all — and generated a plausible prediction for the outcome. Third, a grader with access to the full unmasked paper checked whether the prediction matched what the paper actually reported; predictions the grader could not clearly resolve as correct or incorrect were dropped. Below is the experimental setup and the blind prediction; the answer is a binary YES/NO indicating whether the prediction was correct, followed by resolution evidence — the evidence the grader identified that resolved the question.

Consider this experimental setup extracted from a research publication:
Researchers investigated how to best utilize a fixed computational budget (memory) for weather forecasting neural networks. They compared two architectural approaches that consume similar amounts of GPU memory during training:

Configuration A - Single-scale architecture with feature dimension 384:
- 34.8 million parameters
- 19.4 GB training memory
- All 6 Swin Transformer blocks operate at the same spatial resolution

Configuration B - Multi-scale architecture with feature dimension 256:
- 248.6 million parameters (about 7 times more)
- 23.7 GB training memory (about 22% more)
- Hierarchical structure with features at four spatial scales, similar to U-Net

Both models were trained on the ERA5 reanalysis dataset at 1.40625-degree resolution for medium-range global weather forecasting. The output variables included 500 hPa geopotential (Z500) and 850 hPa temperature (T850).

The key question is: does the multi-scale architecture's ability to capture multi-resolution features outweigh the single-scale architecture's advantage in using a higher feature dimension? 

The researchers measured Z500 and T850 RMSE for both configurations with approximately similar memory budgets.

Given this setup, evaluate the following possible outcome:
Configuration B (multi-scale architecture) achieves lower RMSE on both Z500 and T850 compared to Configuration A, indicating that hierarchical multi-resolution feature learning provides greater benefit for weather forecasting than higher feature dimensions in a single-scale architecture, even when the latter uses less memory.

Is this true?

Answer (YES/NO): NO